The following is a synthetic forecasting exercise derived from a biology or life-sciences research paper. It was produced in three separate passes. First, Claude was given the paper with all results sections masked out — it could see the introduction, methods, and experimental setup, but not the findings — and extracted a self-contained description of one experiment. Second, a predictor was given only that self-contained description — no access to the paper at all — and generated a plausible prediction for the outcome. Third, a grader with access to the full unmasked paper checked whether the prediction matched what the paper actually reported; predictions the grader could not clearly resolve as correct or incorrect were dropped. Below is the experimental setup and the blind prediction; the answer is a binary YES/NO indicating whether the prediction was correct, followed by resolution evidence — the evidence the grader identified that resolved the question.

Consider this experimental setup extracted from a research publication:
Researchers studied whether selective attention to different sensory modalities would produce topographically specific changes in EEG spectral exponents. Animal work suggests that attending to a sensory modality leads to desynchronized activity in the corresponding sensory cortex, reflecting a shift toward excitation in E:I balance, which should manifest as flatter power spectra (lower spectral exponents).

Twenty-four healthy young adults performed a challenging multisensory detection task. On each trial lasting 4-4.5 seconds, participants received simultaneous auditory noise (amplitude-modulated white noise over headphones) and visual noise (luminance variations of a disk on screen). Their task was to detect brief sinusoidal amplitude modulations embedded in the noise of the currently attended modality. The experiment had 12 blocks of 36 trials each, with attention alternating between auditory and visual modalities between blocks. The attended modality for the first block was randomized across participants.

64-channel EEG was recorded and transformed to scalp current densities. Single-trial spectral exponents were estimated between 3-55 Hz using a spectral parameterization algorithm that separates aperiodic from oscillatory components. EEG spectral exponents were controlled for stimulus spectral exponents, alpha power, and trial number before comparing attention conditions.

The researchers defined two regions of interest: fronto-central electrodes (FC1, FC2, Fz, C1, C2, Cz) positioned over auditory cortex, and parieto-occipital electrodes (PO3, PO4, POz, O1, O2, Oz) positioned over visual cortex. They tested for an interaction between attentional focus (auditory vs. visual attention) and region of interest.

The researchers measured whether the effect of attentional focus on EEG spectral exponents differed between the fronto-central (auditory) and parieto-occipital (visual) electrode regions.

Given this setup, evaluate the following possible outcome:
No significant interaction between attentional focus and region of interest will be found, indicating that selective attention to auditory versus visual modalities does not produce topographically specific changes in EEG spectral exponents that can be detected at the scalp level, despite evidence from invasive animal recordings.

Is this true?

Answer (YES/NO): NO